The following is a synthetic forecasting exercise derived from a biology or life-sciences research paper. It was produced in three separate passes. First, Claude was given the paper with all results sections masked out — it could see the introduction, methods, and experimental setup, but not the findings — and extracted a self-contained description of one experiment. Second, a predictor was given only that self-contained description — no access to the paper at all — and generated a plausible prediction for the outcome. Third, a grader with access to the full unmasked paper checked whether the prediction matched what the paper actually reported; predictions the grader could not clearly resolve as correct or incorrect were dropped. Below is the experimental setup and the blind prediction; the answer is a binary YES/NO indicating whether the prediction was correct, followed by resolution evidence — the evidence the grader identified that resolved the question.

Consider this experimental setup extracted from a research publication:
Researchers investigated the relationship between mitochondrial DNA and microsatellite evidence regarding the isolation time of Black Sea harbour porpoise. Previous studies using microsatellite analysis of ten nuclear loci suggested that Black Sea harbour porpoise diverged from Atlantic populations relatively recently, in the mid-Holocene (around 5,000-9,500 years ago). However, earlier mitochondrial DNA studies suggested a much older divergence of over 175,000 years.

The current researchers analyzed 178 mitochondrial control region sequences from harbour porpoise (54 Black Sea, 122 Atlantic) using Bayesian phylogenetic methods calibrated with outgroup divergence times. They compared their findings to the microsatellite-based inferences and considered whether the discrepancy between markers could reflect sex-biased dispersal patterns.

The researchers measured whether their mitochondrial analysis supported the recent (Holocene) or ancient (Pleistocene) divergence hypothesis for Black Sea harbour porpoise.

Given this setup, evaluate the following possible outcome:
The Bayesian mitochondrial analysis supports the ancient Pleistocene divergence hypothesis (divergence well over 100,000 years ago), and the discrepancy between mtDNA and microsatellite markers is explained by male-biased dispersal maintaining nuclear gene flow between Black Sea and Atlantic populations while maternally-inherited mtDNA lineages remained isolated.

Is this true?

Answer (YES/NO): YES